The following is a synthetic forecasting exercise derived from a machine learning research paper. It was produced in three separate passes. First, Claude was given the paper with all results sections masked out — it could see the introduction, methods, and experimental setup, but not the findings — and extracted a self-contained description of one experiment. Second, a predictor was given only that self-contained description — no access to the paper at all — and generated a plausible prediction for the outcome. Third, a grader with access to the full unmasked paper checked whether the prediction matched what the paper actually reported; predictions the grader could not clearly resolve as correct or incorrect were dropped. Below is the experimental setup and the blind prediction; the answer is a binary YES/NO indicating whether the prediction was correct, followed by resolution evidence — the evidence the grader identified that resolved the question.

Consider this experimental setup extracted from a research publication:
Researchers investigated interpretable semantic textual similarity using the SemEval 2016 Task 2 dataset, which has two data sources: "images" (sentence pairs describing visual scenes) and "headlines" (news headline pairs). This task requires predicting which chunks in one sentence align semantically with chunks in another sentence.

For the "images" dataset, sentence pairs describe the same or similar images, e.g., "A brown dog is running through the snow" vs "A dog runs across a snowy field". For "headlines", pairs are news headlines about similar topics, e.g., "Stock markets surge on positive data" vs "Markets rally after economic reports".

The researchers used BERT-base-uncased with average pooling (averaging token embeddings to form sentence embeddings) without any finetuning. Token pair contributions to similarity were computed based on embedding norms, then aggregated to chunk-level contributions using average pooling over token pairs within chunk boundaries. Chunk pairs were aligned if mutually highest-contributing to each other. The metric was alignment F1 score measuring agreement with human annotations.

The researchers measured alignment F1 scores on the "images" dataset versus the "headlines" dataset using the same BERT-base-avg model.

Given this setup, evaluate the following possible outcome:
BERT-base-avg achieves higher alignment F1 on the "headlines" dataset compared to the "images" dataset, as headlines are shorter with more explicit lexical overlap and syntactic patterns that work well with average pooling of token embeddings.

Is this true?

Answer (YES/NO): YES